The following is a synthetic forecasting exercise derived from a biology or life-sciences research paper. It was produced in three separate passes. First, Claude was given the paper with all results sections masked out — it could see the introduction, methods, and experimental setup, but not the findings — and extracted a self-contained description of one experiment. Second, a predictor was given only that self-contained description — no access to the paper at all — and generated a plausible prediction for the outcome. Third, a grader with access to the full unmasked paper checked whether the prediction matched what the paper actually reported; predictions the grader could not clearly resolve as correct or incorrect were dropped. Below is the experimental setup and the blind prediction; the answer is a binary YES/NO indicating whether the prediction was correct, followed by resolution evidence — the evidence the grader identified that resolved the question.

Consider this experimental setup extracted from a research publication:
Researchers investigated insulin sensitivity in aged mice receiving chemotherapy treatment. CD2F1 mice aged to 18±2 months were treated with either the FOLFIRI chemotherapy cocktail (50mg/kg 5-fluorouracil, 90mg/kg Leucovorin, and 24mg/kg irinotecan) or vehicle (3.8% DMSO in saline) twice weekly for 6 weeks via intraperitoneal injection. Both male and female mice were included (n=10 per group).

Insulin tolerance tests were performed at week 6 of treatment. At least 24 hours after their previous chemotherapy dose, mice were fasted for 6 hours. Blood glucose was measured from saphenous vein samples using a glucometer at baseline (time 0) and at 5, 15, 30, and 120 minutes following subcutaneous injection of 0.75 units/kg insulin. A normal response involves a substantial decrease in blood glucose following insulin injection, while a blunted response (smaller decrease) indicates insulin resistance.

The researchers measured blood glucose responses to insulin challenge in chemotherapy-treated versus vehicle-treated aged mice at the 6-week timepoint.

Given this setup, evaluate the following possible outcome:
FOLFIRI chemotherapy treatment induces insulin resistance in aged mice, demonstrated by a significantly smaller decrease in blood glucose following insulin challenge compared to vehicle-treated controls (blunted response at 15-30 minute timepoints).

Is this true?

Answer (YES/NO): NO